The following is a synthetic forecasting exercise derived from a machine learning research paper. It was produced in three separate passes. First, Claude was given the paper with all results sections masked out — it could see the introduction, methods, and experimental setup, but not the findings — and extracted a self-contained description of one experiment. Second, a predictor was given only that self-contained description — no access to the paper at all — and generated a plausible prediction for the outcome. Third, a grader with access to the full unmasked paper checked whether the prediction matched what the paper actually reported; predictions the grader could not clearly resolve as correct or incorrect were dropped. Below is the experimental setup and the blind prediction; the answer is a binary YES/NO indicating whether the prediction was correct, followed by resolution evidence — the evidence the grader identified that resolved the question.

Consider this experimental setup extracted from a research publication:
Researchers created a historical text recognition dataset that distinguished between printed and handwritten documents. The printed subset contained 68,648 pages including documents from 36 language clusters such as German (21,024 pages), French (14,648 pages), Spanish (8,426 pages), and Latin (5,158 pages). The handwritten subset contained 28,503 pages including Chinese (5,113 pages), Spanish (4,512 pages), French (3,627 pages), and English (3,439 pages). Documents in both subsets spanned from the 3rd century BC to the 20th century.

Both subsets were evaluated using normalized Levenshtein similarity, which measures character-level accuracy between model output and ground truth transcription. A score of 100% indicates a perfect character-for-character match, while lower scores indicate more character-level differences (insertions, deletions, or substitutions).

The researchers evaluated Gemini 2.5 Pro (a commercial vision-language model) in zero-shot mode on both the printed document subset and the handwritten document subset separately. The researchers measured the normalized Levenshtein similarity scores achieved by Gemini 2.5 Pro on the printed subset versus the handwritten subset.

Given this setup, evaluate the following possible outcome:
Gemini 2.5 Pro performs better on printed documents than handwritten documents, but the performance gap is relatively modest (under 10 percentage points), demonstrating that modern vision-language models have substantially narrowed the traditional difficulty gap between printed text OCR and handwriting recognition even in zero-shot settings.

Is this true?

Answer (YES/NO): NO